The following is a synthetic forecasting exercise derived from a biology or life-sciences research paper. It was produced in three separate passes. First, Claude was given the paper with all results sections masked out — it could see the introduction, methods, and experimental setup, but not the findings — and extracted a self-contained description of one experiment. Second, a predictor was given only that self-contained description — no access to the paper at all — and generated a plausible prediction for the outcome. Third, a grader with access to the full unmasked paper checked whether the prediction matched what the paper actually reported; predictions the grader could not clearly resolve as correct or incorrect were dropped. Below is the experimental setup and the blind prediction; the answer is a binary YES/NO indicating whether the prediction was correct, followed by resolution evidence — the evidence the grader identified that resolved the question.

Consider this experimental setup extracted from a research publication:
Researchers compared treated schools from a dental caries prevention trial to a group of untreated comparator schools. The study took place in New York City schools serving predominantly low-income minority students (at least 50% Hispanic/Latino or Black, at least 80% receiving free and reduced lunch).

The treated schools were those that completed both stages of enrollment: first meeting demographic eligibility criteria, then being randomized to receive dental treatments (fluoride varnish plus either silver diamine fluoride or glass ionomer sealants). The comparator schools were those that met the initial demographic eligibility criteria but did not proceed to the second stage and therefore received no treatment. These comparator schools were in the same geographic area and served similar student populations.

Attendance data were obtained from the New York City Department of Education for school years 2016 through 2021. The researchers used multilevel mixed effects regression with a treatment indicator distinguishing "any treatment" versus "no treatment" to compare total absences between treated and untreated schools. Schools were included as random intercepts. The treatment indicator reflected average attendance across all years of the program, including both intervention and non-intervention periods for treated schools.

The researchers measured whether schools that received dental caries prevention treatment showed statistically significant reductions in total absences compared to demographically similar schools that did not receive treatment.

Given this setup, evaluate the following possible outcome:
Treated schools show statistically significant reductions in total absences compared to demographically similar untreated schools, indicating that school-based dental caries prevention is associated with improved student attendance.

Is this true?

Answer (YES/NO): NO